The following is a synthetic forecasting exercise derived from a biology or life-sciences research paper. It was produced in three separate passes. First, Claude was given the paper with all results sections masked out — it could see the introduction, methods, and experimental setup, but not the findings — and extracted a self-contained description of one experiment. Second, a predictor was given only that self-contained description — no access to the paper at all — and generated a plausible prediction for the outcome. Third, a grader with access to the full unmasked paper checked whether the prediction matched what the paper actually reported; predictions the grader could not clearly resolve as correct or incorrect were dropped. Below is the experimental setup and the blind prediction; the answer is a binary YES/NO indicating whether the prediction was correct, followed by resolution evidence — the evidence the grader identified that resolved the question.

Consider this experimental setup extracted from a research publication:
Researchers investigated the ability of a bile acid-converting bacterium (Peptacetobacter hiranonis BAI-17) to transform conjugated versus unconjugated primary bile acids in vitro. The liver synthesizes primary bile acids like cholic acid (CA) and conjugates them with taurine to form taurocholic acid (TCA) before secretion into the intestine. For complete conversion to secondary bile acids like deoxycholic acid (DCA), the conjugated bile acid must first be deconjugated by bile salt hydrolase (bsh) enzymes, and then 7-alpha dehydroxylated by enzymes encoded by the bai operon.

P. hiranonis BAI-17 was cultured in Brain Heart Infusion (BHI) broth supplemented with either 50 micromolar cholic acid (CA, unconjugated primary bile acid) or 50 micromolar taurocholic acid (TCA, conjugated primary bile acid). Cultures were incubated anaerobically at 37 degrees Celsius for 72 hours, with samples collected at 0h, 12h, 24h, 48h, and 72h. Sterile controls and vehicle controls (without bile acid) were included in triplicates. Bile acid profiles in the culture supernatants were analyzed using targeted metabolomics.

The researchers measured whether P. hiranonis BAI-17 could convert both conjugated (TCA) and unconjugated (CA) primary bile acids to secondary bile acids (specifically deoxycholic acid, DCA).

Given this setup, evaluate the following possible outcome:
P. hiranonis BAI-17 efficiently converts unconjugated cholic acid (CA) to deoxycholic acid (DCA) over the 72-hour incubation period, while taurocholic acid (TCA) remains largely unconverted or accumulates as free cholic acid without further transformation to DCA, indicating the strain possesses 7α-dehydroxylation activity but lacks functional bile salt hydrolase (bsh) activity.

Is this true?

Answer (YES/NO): NO